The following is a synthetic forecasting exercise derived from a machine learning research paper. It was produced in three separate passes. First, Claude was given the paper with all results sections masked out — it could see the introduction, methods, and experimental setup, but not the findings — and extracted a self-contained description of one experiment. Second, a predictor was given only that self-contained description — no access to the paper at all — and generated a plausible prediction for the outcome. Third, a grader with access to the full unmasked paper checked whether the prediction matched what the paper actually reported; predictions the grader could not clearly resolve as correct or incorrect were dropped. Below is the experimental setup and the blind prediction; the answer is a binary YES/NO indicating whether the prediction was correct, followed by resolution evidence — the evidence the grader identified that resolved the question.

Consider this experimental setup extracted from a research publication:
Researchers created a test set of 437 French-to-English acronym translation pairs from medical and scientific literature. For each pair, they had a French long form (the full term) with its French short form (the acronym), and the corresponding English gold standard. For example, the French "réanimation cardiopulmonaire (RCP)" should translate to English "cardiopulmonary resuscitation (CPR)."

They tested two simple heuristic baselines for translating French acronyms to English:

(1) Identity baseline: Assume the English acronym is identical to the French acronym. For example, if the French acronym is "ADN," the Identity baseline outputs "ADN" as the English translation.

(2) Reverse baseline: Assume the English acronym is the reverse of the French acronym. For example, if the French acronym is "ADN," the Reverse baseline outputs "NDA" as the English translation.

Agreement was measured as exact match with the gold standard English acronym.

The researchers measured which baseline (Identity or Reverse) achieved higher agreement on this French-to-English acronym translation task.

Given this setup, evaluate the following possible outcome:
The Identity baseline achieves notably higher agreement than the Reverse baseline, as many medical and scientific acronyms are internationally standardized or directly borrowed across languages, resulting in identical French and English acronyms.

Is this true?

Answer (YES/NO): NO